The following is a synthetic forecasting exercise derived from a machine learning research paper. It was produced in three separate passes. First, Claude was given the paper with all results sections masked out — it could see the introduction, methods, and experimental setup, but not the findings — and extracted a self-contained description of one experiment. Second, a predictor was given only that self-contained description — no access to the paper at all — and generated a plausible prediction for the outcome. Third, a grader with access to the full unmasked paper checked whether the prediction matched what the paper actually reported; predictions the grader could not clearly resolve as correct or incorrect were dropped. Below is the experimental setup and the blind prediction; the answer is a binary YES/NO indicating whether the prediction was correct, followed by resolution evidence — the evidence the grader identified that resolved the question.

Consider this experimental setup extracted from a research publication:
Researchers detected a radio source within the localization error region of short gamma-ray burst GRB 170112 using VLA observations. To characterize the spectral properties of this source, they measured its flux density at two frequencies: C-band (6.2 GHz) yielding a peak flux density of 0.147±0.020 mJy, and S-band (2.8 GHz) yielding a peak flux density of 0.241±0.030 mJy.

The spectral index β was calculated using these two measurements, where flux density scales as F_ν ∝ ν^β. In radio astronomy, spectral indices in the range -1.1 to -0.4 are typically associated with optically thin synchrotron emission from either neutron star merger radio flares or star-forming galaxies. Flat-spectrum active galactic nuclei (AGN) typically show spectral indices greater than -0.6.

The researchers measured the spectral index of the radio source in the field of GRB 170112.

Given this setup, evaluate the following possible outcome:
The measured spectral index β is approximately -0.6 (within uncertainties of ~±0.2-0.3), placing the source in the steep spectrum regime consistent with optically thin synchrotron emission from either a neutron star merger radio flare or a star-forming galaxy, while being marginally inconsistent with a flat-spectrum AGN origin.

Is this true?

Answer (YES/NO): NO